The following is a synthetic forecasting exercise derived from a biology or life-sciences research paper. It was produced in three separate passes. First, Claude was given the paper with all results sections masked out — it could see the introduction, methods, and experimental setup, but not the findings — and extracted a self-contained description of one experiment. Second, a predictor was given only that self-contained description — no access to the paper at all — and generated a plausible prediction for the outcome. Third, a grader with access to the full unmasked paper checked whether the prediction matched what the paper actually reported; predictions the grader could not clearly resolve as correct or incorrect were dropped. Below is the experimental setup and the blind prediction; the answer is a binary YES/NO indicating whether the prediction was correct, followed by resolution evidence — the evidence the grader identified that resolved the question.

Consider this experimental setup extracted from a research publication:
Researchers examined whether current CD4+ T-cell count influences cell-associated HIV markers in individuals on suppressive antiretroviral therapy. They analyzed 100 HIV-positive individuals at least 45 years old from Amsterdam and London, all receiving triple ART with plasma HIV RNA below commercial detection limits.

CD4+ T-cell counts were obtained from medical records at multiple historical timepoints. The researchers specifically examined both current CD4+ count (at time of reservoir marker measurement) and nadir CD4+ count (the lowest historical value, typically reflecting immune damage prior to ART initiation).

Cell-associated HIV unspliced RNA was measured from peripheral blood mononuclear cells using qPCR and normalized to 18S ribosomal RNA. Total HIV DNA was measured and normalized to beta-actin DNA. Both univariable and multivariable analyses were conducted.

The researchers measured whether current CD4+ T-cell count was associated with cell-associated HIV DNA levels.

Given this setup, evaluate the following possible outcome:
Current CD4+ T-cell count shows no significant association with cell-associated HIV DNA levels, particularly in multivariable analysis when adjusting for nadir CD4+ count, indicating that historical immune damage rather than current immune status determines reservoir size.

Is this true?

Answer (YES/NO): YES